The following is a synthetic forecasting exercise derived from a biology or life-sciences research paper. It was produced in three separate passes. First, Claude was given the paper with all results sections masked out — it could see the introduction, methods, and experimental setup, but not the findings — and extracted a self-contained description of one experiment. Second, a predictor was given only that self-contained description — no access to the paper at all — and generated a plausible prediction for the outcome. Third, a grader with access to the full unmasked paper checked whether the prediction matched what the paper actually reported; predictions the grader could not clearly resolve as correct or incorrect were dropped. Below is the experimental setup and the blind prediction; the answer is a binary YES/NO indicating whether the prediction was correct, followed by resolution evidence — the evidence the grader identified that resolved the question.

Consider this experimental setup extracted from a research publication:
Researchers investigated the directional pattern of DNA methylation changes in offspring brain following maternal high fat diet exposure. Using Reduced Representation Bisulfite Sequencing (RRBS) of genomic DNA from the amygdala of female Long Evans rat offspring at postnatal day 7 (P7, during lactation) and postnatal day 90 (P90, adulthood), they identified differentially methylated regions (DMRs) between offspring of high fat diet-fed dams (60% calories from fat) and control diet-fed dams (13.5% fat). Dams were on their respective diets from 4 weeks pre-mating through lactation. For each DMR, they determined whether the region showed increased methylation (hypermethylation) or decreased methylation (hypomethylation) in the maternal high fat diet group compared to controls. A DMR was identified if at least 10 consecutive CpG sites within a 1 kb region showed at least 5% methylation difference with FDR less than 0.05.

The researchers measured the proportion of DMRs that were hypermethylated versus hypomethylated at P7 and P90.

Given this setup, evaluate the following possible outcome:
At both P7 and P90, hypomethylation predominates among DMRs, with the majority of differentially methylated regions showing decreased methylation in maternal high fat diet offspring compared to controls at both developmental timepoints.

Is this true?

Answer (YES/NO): YES